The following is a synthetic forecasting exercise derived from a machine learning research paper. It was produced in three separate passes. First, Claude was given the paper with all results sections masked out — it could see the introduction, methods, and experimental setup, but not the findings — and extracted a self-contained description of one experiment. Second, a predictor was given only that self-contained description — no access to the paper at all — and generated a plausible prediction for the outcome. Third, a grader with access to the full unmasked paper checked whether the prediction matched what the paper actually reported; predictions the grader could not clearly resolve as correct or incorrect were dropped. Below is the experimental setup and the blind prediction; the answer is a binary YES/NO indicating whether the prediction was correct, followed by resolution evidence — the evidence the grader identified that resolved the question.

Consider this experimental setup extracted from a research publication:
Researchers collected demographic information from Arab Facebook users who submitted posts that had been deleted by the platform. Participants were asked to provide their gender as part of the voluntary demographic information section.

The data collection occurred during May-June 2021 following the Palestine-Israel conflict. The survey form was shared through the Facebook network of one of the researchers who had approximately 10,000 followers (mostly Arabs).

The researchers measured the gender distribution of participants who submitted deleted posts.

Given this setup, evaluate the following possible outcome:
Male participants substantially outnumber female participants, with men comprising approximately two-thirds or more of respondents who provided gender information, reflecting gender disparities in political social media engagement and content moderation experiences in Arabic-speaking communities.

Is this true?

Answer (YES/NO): YES